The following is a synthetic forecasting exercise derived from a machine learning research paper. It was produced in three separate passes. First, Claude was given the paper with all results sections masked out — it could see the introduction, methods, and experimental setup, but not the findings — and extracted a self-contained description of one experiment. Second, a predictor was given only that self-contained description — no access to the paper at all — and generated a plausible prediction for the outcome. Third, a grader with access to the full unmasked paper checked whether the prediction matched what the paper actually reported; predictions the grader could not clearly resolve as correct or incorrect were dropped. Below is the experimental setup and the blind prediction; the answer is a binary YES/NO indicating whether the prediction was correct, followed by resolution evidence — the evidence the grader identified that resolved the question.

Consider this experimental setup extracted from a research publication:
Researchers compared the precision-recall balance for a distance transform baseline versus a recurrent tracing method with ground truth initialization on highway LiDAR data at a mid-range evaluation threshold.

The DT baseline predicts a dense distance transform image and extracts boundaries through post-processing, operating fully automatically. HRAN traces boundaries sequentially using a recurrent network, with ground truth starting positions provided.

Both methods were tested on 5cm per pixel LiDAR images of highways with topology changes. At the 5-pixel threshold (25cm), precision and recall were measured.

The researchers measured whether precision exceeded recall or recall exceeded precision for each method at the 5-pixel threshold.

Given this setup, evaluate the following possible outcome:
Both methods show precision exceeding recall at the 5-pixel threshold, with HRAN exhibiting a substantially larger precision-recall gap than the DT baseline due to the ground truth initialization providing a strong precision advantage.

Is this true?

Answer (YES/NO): NO